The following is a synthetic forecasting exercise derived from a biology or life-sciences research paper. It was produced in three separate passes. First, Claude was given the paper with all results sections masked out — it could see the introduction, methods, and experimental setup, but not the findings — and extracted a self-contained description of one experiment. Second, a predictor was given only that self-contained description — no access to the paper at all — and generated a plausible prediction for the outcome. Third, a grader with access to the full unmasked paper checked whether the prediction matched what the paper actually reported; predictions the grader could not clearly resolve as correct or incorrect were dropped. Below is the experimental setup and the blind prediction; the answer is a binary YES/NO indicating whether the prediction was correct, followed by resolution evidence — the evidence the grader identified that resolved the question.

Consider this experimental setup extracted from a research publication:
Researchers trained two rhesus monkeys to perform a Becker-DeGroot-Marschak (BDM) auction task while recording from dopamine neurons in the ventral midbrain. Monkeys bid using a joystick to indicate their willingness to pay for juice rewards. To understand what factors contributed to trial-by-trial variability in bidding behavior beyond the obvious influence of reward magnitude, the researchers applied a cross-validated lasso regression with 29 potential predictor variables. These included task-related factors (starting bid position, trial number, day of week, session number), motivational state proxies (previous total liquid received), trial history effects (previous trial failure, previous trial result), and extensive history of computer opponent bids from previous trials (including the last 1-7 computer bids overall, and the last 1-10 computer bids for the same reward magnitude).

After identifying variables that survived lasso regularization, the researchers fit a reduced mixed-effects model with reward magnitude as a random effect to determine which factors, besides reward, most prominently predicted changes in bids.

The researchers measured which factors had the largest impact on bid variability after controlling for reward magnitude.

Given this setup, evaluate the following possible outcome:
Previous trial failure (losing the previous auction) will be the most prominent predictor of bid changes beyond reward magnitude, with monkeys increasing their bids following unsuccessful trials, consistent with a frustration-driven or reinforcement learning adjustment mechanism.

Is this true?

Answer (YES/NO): NO